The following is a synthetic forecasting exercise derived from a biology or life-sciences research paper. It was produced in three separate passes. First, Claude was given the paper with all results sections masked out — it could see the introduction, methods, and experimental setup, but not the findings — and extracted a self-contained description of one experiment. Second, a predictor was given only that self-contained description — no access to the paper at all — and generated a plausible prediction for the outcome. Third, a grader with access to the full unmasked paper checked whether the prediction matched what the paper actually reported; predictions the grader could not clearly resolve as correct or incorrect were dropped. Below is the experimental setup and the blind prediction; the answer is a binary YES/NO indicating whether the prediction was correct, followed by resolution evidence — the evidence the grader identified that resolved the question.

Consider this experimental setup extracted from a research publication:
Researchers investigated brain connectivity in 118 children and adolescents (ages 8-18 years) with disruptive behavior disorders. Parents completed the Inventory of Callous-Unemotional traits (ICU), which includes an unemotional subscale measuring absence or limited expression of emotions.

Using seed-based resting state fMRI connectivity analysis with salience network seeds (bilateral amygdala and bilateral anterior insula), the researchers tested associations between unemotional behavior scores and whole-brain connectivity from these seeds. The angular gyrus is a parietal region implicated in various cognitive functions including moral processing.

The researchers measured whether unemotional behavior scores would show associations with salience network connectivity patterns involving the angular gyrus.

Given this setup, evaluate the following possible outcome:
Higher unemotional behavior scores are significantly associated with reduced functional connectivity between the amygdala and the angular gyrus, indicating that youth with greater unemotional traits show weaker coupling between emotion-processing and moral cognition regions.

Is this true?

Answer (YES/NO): NO